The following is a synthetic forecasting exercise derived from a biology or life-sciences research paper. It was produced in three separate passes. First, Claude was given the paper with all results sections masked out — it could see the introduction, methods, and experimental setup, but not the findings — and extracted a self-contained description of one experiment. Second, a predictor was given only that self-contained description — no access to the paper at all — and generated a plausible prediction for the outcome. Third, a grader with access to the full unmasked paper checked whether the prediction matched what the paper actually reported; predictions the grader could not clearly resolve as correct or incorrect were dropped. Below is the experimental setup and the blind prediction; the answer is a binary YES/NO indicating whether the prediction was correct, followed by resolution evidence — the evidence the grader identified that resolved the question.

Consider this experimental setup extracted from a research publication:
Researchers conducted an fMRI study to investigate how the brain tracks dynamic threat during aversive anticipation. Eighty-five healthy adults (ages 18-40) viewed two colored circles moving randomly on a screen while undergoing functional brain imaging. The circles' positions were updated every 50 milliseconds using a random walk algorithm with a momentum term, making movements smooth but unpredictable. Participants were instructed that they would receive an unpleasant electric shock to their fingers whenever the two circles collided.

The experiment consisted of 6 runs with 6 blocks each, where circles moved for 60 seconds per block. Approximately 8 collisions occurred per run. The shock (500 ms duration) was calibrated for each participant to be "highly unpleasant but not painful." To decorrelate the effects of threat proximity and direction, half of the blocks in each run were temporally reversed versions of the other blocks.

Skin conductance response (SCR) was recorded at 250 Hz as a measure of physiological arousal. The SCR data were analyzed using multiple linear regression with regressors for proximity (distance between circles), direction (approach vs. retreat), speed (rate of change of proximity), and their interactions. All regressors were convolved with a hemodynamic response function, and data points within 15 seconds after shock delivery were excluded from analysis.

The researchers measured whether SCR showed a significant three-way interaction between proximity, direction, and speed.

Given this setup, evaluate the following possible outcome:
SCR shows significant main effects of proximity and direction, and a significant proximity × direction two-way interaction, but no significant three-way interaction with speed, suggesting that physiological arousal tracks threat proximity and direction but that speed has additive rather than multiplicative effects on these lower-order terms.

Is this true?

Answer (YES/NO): NO